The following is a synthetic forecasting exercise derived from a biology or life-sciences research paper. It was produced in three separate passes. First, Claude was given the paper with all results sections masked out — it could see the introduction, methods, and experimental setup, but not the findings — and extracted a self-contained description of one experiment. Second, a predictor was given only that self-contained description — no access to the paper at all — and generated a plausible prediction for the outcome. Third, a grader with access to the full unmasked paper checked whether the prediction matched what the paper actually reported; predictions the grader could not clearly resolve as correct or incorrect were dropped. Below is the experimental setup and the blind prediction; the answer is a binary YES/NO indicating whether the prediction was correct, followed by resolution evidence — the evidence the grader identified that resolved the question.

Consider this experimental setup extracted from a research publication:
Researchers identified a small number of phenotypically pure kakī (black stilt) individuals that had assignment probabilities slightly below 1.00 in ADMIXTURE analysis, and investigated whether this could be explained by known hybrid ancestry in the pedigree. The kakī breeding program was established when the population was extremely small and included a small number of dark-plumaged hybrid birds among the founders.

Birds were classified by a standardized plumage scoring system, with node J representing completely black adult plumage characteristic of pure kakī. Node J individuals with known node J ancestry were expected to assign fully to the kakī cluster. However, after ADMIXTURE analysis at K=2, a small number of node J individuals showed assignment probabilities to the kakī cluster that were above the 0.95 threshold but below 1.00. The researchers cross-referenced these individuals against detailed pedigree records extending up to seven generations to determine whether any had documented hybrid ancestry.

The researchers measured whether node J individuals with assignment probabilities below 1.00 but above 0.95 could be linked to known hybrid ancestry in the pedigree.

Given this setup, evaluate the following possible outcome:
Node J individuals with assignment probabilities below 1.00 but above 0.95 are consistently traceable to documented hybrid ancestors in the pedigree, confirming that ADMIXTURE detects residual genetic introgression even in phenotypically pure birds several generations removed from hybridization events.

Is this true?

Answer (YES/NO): YES